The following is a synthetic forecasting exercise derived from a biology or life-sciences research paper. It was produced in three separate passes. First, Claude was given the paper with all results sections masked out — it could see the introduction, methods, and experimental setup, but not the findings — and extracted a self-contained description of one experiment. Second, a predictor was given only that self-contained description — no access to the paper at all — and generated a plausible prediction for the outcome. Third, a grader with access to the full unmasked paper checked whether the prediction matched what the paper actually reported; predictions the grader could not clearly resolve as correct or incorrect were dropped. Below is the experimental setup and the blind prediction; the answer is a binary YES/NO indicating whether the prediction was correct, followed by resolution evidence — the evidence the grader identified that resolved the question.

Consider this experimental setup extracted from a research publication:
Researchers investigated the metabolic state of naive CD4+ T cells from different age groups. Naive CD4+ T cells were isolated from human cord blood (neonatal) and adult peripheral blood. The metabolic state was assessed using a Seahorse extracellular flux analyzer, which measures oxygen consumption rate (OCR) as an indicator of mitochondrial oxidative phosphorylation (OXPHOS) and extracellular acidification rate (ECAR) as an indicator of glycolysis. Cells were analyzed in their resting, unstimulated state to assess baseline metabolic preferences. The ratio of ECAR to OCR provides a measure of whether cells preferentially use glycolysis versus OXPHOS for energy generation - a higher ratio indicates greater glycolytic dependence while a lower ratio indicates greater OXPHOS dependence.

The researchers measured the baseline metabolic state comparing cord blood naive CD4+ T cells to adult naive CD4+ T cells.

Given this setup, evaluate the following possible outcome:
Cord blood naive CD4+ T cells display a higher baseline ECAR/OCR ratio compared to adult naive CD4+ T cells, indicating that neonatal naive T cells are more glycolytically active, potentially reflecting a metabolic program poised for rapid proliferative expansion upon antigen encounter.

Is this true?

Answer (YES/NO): NO